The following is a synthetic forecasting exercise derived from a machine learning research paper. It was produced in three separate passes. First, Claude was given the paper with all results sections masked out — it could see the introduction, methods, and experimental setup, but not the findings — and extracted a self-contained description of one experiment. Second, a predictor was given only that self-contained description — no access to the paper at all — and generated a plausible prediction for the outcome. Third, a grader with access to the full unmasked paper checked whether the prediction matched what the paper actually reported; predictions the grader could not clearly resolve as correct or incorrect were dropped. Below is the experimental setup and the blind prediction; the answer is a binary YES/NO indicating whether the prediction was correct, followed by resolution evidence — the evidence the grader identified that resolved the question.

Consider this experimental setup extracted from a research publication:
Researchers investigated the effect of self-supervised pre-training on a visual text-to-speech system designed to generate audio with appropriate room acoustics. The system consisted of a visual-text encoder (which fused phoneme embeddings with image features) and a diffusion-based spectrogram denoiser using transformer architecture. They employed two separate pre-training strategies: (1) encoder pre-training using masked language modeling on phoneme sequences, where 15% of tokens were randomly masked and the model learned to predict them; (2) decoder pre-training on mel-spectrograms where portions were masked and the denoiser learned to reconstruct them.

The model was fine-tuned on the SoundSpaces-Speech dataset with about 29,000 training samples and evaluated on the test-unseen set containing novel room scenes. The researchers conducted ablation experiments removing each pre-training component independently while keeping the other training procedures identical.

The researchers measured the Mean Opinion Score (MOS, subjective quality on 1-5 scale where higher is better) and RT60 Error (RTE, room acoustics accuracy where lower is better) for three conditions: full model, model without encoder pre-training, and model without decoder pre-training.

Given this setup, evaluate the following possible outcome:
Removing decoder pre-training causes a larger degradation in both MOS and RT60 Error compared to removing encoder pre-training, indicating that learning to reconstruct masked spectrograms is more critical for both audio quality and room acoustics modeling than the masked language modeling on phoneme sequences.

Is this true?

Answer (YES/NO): NO